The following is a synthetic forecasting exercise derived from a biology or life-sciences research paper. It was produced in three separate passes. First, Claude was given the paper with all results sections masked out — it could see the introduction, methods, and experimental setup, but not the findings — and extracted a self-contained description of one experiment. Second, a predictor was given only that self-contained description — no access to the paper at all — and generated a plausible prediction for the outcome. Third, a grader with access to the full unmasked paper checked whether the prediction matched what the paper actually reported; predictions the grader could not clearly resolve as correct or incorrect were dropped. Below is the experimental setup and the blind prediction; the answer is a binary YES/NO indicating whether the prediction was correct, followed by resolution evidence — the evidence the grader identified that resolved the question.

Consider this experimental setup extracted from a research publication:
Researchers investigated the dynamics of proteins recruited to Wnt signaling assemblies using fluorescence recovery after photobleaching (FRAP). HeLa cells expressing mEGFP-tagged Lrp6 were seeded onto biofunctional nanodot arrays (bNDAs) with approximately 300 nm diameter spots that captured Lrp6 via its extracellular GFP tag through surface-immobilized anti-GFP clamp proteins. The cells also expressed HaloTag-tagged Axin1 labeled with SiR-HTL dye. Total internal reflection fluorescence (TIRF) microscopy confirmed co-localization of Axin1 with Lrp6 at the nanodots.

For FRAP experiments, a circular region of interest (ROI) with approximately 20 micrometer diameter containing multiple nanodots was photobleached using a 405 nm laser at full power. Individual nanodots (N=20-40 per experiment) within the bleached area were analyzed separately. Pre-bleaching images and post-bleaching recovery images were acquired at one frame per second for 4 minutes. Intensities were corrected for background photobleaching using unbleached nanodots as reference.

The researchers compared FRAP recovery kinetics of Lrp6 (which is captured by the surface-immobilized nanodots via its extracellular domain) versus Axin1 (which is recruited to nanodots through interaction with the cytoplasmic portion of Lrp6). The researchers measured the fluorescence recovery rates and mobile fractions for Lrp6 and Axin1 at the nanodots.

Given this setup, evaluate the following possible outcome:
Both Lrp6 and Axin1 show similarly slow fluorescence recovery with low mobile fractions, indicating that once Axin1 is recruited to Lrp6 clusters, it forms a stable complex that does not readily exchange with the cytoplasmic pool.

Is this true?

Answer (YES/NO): NO